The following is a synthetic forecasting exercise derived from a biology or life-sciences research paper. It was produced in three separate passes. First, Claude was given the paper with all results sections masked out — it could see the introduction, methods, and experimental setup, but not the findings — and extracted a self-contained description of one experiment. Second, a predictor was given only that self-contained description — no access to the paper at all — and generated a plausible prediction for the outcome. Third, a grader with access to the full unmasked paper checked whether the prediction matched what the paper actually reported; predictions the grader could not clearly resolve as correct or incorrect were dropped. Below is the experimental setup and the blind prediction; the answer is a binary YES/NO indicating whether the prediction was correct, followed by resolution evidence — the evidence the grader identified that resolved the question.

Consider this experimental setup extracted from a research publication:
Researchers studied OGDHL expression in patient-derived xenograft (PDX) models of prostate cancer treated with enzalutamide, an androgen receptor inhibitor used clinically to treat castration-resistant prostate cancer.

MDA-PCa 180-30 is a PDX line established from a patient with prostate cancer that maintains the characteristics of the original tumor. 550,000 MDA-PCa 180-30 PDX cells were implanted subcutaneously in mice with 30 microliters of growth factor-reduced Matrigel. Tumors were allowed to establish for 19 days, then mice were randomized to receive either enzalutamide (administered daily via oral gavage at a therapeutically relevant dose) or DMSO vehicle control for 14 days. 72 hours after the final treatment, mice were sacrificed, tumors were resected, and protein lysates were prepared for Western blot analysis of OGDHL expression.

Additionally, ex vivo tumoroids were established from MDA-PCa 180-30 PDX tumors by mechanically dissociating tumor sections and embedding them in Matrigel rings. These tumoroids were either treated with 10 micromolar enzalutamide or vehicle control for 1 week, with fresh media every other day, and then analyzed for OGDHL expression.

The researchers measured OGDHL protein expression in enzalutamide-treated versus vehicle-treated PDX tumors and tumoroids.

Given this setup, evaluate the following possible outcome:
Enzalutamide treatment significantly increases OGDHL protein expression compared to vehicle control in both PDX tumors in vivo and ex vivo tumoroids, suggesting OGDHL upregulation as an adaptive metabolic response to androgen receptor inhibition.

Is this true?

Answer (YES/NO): YES